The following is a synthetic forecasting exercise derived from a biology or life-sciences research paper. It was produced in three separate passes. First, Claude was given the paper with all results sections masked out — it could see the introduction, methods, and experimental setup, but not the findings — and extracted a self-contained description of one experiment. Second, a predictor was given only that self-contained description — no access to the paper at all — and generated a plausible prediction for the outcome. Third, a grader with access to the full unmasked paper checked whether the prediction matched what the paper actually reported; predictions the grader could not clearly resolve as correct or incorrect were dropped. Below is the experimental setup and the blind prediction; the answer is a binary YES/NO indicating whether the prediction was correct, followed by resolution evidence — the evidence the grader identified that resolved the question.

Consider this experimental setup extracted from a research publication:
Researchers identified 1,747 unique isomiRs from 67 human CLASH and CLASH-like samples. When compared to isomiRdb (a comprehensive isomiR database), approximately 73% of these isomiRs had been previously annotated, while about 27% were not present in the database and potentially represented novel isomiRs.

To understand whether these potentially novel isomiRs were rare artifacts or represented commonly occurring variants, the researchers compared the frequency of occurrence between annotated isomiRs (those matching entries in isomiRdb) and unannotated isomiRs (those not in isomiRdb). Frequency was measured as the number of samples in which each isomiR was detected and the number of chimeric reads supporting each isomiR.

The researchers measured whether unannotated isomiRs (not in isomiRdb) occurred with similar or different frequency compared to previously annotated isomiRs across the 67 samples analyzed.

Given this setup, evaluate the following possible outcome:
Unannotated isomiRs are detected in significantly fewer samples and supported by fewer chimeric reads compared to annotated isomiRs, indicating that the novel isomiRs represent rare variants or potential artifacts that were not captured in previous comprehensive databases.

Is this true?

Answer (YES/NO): NO